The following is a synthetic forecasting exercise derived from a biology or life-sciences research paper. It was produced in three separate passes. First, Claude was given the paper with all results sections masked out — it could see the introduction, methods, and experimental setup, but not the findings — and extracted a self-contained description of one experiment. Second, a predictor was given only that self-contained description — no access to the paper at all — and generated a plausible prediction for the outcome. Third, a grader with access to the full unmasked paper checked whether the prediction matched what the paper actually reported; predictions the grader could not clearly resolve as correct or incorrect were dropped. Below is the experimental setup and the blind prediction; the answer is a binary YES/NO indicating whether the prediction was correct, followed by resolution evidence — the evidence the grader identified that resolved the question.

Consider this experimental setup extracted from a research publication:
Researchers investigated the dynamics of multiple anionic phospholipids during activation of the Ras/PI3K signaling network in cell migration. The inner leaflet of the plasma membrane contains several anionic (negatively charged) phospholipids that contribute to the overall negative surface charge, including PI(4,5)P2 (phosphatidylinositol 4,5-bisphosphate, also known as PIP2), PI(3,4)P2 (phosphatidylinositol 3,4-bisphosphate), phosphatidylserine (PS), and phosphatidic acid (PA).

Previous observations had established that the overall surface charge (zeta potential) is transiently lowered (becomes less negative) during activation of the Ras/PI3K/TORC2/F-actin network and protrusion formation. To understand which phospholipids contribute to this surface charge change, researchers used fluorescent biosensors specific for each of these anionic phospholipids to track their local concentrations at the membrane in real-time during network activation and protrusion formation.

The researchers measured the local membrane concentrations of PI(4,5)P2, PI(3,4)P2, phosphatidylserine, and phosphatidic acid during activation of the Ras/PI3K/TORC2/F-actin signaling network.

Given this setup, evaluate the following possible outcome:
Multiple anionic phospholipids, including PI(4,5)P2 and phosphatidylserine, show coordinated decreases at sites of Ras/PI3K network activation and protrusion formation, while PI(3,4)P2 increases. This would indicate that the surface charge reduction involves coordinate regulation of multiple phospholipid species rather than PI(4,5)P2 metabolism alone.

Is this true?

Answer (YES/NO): NO